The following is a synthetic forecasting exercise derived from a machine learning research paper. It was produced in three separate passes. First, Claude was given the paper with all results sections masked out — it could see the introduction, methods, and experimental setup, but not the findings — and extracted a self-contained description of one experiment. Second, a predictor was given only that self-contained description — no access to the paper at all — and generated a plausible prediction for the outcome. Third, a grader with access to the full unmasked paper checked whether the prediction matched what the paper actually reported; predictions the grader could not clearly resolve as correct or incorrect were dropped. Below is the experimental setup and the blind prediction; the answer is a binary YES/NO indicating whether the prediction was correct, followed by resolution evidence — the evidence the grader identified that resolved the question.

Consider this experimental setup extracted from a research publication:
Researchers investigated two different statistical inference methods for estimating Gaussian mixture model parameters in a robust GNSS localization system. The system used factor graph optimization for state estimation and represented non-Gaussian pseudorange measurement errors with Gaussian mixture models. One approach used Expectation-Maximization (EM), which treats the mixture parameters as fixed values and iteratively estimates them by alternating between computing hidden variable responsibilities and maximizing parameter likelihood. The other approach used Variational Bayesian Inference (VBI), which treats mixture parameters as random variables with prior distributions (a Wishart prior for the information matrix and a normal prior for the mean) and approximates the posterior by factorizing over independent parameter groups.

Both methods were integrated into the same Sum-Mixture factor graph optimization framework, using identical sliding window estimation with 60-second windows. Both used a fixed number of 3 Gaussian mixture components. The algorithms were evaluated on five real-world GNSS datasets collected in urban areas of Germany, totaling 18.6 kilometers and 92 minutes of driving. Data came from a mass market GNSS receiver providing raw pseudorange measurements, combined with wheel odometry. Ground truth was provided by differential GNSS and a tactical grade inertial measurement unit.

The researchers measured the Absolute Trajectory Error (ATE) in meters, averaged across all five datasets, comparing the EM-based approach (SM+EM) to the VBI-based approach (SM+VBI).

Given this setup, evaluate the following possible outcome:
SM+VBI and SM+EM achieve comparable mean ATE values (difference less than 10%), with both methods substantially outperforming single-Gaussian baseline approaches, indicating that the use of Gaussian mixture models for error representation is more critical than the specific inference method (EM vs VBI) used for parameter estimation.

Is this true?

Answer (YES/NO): YES